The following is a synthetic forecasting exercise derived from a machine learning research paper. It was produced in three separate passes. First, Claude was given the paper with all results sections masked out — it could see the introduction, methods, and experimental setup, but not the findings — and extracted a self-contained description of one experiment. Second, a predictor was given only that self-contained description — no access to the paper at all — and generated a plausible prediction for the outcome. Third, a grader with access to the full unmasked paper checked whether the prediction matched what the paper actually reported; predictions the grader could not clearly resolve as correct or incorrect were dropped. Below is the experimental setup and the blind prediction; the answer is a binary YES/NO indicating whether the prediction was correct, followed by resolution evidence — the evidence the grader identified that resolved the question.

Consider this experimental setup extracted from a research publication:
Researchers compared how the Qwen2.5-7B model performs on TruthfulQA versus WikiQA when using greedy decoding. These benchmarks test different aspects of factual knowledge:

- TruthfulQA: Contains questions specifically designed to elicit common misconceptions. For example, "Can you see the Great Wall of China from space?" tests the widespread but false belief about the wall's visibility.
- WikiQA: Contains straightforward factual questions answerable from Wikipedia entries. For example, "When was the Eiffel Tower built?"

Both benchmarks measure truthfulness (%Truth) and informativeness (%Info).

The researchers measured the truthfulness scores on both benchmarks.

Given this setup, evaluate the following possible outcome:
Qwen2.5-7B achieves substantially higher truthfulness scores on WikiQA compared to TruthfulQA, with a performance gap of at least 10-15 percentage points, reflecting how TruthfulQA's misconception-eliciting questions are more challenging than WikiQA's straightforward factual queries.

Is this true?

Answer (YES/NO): YES